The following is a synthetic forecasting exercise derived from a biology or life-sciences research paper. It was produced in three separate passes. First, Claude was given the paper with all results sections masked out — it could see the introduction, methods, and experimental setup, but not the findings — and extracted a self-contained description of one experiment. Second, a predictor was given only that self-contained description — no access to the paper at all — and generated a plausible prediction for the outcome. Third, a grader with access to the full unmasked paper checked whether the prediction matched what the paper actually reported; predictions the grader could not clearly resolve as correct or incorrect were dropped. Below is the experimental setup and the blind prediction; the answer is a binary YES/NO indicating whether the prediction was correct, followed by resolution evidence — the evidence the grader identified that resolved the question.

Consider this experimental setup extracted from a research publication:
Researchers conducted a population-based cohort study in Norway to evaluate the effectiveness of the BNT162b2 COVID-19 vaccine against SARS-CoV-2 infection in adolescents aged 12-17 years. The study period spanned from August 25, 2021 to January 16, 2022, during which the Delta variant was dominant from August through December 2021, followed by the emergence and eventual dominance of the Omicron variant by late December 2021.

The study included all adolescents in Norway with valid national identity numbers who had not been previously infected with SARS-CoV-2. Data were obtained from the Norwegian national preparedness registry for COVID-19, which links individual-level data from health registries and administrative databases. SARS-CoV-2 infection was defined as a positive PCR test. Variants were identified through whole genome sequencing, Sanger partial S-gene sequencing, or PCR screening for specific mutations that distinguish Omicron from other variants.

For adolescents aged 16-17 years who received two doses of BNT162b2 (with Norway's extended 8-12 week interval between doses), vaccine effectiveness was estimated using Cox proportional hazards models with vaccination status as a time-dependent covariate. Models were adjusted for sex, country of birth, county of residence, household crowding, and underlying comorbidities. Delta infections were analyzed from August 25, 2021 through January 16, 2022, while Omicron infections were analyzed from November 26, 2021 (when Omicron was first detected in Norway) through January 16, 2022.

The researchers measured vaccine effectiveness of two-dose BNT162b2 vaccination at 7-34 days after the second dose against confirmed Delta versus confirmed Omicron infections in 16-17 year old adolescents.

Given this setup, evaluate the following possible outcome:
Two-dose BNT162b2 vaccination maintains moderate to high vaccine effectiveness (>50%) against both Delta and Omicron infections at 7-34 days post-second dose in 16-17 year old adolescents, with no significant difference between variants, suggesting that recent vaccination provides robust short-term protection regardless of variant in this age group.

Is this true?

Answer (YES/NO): NO